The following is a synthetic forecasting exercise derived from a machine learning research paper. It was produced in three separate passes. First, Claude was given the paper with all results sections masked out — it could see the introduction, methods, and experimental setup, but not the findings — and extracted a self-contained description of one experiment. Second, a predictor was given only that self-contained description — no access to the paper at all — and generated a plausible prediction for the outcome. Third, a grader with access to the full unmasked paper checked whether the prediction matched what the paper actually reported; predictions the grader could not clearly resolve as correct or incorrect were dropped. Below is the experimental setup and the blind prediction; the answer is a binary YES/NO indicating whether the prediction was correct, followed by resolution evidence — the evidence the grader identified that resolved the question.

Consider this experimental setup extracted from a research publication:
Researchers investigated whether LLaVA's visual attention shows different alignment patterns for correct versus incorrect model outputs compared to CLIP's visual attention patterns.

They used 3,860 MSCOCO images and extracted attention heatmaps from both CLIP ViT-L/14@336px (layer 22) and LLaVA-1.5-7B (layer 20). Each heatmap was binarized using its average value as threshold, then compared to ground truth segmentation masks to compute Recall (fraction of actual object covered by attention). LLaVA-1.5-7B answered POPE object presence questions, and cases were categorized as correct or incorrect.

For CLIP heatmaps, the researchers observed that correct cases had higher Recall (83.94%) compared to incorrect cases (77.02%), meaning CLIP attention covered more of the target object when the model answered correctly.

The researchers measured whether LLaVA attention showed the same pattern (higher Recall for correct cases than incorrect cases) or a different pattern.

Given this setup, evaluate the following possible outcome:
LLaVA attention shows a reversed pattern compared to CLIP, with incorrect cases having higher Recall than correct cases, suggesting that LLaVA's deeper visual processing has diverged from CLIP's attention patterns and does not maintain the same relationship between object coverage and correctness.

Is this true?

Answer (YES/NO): YES